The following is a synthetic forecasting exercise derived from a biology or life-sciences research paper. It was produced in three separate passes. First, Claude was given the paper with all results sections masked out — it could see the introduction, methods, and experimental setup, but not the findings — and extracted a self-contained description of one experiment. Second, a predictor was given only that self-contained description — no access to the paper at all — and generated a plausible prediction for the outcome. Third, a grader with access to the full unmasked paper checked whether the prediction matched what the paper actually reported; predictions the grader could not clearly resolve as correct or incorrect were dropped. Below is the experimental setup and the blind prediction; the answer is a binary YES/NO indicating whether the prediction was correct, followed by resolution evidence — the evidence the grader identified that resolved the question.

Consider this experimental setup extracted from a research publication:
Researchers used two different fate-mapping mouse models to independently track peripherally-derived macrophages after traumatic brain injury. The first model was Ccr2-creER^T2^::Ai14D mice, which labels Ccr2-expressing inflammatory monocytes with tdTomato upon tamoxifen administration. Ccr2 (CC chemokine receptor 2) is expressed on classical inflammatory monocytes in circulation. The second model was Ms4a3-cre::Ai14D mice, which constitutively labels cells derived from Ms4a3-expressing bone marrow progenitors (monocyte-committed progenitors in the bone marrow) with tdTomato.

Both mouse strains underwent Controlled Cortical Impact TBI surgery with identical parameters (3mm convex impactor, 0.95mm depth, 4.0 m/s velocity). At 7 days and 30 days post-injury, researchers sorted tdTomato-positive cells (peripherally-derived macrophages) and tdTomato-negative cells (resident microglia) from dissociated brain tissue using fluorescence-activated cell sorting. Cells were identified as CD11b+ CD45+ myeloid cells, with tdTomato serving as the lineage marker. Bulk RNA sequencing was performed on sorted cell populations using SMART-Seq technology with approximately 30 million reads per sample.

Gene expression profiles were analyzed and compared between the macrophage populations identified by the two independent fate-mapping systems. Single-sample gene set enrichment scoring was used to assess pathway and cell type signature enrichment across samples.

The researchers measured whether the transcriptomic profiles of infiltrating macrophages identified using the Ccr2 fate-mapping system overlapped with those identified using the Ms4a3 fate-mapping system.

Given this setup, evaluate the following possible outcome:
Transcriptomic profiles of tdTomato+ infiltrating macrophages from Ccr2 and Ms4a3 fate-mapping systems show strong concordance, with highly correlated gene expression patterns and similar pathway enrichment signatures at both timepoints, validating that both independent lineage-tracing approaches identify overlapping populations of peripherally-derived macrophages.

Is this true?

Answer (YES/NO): YES